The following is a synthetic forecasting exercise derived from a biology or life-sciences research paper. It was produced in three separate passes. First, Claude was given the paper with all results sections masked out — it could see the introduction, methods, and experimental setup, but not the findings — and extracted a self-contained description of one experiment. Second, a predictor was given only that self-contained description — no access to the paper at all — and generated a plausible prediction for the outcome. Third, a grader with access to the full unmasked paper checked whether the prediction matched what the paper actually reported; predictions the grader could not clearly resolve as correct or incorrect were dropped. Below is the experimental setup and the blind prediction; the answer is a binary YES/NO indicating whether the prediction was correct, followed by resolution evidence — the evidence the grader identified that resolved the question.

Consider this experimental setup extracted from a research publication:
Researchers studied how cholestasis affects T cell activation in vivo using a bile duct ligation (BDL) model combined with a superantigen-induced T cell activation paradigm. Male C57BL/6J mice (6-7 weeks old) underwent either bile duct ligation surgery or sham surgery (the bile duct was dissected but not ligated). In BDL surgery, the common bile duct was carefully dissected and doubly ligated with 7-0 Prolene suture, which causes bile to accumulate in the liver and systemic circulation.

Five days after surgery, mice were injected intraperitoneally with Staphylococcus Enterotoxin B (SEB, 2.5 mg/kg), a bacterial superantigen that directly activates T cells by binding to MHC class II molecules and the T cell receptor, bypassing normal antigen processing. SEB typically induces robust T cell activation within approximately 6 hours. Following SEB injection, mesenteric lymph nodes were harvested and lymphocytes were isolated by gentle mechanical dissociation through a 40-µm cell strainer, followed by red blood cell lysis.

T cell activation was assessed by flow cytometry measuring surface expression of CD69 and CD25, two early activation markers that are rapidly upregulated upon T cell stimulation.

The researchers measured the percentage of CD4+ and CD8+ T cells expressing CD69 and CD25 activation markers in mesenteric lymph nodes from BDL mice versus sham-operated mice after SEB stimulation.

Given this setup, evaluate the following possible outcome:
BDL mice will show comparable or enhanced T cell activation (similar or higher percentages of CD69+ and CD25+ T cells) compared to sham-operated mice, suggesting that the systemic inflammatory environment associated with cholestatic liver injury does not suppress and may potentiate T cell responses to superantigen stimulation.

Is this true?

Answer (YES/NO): NO